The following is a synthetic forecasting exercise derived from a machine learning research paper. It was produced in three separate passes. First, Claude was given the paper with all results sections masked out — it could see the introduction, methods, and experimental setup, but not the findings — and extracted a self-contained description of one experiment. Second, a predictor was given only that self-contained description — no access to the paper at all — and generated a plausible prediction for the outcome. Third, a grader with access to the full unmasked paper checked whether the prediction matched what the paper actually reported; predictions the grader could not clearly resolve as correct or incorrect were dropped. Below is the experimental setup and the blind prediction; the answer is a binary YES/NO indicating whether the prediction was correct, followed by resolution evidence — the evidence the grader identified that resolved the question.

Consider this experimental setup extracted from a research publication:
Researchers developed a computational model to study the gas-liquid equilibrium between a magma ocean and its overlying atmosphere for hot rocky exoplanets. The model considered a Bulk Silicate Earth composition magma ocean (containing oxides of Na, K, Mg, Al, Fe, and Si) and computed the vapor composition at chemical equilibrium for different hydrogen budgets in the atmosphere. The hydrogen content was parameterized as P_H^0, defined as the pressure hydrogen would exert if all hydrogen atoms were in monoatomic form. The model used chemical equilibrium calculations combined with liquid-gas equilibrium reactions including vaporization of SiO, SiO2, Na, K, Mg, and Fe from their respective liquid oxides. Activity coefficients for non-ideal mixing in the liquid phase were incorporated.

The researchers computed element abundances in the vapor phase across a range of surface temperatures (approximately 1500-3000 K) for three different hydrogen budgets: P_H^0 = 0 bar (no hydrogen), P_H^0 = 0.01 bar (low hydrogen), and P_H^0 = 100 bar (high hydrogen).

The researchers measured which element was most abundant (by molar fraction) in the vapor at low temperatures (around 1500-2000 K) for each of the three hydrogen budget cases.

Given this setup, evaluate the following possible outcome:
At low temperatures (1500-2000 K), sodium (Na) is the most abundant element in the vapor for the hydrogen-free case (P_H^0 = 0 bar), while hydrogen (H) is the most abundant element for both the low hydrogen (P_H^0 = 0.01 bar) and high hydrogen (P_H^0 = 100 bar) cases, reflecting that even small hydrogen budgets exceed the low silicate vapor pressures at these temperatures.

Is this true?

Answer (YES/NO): YES